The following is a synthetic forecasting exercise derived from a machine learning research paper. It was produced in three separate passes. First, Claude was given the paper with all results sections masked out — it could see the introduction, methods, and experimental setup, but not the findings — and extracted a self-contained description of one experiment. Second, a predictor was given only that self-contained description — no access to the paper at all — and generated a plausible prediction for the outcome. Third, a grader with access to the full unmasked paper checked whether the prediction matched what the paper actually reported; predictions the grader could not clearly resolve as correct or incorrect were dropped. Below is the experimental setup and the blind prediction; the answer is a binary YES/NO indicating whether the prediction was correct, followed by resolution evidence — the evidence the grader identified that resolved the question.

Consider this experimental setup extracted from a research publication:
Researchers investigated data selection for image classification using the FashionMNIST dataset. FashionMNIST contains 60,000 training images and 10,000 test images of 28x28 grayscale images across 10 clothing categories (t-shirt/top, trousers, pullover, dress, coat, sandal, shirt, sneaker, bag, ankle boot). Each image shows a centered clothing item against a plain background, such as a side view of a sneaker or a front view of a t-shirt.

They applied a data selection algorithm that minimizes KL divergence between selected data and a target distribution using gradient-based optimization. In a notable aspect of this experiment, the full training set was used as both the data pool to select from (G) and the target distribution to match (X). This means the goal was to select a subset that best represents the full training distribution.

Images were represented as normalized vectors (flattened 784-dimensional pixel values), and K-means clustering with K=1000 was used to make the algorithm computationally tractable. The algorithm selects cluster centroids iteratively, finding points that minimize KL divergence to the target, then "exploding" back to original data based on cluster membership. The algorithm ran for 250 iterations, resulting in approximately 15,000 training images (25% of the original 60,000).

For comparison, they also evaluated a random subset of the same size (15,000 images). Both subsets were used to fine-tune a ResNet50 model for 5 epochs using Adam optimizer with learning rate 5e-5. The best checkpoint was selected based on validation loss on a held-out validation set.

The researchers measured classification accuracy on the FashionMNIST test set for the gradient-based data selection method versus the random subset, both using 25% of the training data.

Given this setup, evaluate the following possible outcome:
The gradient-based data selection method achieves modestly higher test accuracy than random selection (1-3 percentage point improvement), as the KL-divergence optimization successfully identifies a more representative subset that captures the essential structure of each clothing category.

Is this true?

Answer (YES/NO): YES